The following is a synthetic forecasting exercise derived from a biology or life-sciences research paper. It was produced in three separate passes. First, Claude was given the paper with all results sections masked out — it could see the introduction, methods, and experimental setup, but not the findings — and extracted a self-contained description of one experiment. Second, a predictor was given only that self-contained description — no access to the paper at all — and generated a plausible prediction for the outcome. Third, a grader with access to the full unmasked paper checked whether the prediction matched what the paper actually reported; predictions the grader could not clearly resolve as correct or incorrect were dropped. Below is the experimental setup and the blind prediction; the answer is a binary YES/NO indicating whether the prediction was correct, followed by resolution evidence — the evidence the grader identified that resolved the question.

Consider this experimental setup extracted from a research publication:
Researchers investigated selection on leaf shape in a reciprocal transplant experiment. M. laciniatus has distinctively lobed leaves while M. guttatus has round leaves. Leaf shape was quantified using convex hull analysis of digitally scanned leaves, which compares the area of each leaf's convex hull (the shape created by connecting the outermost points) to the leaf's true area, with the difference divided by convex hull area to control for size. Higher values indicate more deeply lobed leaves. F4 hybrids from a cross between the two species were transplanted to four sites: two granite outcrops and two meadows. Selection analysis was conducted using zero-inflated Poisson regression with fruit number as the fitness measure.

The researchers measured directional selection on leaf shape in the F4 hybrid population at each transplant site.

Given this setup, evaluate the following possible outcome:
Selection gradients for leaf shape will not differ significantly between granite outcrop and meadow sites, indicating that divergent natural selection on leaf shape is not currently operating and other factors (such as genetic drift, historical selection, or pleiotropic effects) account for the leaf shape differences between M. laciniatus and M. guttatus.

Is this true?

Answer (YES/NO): NO